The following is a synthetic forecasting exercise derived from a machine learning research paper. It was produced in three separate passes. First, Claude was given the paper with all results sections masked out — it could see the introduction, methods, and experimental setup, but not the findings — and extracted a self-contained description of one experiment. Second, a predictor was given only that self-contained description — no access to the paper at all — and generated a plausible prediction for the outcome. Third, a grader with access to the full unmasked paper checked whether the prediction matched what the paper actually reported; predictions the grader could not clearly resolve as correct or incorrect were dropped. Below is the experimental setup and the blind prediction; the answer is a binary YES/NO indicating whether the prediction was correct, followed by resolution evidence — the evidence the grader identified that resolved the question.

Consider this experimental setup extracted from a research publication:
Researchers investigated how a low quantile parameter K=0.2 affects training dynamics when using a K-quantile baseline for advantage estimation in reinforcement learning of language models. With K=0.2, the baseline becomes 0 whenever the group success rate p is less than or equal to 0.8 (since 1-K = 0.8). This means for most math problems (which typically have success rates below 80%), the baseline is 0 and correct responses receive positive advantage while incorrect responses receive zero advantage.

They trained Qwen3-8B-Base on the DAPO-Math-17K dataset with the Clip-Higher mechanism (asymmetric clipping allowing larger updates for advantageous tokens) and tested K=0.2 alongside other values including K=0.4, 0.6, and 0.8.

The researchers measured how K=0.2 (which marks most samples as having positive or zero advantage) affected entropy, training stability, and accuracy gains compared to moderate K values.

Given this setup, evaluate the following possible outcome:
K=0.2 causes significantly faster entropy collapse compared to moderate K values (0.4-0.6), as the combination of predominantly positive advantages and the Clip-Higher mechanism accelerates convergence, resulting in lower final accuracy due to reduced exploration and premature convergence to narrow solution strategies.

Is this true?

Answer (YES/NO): YES